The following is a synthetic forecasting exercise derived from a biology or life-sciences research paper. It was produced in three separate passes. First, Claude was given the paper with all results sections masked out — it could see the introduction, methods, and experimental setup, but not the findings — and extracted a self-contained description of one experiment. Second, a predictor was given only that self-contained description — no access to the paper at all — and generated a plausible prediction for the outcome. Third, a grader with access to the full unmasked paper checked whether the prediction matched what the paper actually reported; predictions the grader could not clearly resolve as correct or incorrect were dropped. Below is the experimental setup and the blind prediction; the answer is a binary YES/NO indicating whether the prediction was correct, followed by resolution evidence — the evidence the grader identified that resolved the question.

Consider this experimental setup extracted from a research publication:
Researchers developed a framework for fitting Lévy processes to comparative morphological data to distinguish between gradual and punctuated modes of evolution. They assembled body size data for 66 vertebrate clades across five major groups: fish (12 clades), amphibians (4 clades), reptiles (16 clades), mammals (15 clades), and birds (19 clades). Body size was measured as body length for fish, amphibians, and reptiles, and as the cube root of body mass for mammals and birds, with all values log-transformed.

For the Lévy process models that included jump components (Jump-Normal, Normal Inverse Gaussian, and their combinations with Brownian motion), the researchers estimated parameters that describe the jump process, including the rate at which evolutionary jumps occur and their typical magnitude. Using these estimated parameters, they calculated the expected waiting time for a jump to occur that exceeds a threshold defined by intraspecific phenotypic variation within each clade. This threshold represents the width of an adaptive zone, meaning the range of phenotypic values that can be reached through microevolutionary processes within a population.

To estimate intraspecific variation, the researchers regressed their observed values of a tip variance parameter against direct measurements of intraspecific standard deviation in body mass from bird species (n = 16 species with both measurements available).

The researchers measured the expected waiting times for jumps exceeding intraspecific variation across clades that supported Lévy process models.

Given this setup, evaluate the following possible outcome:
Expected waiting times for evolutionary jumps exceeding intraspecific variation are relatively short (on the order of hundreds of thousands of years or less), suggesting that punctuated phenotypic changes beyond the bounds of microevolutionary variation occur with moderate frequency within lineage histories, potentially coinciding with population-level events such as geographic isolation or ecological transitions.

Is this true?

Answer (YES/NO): NO